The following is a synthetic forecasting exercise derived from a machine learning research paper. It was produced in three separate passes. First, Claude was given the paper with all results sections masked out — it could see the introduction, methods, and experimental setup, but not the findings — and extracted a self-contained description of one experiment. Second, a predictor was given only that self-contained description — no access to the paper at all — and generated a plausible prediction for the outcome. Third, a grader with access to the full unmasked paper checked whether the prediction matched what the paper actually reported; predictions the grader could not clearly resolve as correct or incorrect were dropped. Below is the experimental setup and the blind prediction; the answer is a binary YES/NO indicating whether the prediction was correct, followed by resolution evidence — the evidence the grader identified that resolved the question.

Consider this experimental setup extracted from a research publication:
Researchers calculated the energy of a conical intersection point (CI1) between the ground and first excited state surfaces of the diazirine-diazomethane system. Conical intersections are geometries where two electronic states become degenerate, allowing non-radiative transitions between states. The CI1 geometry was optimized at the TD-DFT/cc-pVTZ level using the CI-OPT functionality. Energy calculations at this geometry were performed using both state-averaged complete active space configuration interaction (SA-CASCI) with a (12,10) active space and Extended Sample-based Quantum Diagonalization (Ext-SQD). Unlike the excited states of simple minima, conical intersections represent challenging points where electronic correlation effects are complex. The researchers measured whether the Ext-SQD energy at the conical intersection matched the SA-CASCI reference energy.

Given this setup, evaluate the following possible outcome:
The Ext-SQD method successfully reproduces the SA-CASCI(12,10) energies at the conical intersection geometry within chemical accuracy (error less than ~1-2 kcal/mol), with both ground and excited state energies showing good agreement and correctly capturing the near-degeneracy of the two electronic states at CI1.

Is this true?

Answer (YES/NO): NO